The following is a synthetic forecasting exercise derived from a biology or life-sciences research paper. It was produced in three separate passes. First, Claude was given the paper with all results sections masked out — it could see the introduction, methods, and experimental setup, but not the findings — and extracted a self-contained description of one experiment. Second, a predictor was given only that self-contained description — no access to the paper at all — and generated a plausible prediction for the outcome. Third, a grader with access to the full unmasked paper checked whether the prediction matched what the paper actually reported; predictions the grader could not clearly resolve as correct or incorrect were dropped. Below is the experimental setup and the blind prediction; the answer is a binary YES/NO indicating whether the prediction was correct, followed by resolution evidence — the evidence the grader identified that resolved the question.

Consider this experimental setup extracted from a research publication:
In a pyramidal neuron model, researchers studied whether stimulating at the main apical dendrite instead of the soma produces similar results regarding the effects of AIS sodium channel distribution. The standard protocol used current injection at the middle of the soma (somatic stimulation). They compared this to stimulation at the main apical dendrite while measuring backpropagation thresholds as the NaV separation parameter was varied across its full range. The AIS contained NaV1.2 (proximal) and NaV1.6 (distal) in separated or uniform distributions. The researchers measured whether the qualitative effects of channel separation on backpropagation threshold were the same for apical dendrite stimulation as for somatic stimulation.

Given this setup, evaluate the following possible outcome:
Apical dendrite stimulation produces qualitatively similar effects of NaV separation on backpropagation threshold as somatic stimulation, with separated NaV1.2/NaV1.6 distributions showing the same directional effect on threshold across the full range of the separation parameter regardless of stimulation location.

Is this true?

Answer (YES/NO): YES